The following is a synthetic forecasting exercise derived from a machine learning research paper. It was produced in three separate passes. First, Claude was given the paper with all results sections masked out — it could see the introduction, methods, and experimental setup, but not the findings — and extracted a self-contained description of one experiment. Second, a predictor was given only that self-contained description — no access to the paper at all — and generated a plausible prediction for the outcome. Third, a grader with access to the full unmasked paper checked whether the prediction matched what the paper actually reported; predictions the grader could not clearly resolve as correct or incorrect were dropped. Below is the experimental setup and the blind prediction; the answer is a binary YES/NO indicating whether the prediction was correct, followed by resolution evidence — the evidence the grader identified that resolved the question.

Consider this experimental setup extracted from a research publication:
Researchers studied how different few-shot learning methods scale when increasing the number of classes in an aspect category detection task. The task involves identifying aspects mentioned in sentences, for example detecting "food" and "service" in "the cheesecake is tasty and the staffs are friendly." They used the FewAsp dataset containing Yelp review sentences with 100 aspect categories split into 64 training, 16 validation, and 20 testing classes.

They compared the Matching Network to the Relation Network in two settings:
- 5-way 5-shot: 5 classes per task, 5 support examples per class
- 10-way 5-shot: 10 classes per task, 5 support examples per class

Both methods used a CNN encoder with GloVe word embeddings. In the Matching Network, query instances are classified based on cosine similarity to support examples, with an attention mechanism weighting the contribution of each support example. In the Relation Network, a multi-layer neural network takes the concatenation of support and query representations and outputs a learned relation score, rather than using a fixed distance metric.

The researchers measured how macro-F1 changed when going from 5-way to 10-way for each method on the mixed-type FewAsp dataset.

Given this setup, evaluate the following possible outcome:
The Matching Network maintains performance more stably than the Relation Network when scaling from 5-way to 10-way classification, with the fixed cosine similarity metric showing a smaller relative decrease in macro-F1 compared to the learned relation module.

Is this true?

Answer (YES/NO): NO